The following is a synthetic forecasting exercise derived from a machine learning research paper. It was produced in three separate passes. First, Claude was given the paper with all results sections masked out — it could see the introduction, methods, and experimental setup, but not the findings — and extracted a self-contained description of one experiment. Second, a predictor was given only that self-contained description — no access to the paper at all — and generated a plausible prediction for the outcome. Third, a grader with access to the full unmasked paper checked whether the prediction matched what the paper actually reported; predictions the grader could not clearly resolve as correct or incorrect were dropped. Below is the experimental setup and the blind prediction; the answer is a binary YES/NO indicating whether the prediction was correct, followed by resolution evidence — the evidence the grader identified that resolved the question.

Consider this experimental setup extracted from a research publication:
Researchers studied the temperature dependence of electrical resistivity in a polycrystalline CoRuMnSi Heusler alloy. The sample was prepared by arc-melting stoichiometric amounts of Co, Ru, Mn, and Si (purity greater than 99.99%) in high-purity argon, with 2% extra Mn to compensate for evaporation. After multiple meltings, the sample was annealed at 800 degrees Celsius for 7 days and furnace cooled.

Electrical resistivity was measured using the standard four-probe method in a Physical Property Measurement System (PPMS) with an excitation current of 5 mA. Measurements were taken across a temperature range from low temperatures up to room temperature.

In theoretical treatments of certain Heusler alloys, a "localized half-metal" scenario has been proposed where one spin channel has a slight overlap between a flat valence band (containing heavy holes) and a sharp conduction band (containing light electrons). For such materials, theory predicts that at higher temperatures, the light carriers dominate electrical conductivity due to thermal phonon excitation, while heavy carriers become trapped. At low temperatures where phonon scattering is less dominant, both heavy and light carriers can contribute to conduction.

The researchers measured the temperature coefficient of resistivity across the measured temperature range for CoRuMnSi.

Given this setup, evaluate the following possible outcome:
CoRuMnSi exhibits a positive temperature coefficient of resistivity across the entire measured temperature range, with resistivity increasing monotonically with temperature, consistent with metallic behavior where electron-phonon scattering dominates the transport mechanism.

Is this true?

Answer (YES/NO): NO